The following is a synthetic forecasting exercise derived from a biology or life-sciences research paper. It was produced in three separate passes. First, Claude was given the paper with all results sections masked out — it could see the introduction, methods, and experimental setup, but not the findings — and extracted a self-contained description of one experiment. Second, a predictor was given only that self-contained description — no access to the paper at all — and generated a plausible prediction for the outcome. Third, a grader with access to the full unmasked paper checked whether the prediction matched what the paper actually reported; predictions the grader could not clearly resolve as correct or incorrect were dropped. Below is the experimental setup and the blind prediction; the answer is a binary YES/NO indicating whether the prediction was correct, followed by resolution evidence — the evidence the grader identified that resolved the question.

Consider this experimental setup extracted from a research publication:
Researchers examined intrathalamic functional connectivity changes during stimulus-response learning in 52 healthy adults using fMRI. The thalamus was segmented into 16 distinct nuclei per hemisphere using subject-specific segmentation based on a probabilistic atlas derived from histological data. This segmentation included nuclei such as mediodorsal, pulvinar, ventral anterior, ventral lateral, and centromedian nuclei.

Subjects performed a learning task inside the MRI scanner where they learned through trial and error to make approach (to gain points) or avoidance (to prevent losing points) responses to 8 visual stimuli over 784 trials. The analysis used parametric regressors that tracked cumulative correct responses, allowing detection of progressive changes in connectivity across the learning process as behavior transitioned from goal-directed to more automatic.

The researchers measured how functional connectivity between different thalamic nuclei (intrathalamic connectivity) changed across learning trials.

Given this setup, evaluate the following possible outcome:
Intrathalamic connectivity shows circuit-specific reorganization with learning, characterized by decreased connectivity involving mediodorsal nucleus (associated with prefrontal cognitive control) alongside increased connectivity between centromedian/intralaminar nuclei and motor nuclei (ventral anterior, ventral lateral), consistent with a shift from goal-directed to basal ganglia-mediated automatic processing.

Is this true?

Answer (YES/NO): NO